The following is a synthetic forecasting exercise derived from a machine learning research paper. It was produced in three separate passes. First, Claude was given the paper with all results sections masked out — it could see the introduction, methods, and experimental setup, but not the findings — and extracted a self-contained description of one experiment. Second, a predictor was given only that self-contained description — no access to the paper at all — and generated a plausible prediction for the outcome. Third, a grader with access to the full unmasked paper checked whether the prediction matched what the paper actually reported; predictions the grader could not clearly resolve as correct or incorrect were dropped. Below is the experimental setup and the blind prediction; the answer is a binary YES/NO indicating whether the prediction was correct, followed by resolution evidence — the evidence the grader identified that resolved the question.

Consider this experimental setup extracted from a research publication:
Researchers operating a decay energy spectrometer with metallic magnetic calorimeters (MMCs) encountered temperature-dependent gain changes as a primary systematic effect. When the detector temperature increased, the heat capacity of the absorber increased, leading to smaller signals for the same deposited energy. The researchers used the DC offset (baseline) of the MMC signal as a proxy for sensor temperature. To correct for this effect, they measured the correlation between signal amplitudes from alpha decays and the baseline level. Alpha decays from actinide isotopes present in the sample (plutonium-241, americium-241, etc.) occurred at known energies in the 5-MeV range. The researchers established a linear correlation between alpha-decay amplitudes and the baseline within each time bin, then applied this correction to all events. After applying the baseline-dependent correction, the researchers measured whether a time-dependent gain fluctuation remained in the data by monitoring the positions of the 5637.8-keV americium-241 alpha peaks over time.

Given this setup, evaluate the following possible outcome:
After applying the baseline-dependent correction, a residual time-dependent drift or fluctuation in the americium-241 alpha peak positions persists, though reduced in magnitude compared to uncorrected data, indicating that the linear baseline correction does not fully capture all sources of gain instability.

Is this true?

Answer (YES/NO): YES